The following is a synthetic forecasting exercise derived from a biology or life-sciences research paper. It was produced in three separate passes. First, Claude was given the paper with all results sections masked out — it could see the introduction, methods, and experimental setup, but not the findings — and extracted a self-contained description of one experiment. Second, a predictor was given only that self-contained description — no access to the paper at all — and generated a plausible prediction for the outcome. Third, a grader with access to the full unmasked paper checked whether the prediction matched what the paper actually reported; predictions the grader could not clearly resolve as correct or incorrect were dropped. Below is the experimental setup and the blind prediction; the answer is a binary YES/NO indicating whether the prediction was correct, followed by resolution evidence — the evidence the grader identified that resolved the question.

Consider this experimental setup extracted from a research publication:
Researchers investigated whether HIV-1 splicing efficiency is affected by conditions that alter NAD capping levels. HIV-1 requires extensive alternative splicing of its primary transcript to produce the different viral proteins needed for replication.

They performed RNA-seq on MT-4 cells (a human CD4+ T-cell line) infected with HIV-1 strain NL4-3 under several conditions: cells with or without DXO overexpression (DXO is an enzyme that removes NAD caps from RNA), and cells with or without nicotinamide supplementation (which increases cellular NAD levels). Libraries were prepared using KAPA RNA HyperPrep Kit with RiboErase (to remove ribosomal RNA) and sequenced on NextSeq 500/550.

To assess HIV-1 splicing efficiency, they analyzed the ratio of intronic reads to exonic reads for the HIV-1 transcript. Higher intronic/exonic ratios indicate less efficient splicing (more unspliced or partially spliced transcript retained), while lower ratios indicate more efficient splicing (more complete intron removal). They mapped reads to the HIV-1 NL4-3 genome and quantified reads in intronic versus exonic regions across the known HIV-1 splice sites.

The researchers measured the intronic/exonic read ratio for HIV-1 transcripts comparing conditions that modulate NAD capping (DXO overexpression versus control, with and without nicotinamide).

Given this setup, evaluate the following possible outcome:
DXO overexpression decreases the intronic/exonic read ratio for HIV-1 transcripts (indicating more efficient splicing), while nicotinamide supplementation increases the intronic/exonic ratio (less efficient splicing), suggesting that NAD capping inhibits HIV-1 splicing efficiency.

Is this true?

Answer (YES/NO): NO